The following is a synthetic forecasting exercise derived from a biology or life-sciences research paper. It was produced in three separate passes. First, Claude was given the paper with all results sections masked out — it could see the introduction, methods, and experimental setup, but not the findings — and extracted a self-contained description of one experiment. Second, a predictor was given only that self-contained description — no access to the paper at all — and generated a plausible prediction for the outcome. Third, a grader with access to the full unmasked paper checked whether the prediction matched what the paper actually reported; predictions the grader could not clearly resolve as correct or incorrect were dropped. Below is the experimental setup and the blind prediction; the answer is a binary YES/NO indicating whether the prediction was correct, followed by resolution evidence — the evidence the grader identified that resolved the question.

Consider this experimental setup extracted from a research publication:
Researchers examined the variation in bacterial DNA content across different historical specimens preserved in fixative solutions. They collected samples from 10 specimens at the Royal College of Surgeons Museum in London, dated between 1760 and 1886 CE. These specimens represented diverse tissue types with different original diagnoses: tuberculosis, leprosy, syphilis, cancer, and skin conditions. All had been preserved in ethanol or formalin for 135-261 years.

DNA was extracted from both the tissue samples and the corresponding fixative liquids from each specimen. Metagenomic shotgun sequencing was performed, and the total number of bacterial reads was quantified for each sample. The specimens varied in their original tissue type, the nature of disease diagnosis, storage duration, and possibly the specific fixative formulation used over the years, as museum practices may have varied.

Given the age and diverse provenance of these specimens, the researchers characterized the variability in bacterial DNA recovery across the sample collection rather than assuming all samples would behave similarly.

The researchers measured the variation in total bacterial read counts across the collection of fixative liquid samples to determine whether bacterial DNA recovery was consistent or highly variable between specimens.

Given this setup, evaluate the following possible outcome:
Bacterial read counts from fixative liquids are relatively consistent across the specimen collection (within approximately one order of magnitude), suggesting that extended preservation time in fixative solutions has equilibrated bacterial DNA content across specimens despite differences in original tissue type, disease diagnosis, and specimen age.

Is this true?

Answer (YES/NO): NO